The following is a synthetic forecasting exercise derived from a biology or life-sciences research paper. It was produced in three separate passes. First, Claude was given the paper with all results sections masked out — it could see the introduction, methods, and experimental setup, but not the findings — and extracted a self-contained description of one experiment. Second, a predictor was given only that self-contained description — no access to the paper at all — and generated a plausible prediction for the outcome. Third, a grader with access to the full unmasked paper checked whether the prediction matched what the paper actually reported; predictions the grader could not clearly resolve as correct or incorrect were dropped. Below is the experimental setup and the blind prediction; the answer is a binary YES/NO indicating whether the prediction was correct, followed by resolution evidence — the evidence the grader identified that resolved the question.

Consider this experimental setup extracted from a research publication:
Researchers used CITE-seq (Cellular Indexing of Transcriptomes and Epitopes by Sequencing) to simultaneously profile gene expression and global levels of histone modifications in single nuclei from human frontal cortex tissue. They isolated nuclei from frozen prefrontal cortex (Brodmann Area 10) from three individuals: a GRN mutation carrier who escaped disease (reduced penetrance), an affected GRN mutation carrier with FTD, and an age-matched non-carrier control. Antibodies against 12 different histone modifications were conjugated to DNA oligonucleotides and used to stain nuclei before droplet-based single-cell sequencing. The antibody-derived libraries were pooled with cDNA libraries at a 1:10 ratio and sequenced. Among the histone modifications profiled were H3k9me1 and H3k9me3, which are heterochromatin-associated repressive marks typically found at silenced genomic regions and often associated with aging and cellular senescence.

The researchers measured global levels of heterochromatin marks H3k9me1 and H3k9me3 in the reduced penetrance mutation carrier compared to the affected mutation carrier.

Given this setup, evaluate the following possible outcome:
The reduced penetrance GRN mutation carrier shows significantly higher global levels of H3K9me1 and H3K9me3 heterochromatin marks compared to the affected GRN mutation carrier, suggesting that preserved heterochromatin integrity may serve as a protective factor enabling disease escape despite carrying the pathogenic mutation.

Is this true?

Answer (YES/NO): NO